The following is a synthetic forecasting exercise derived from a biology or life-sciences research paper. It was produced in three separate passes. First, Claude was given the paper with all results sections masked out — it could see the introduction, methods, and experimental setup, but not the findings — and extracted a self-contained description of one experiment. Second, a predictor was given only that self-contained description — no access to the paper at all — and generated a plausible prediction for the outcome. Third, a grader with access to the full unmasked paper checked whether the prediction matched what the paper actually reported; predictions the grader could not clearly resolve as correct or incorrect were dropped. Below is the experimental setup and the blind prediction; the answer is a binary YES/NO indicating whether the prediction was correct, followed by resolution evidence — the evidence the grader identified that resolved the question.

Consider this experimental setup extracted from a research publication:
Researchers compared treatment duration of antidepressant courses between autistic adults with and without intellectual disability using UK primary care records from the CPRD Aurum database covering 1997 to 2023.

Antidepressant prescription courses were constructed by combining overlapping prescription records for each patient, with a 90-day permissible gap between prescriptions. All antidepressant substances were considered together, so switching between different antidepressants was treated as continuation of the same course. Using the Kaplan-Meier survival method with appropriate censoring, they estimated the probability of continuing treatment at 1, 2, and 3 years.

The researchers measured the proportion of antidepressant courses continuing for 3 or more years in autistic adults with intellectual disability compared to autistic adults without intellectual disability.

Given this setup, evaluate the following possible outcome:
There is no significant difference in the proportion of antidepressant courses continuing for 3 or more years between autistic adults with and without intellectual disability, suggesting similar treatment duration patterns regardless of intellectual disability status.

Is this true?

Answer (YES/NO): NO